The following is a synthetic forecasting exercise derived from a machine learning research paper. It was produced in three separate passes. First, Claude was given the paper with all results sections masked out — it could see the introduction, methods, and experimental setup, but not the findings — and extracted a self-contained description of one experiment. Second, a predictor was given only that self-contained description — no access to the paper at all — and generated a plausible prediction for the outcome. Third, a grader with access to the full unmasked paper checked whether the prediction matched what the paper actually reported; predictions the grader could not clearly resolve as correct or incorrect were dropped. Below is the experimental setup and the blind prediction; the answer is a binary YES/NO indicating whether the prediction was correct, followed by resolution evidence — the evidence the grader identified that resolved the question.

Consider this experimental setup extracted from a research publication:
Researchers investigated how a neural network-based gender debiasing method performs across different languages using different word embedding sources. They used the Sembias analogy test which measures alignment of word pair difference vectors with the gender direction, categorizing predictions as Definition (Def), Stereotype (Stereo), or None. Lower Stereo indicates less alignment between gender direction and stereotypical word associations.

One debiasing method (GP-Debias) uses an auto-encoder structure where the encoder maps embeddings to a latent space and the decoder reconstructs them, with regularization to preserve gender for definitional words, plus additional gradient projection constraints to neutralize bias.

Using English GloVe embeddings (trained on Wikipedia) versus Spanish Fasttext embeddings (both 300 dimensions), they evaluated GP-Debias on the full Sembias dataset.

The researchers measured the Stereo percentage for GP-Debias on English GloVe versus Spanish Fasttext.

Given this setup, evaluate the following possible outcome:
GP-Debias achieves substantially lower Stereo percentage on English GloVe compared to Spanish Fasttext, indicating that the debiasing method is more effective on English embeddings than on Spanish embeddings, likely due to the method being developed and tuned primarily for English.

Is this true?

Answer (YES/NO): YES